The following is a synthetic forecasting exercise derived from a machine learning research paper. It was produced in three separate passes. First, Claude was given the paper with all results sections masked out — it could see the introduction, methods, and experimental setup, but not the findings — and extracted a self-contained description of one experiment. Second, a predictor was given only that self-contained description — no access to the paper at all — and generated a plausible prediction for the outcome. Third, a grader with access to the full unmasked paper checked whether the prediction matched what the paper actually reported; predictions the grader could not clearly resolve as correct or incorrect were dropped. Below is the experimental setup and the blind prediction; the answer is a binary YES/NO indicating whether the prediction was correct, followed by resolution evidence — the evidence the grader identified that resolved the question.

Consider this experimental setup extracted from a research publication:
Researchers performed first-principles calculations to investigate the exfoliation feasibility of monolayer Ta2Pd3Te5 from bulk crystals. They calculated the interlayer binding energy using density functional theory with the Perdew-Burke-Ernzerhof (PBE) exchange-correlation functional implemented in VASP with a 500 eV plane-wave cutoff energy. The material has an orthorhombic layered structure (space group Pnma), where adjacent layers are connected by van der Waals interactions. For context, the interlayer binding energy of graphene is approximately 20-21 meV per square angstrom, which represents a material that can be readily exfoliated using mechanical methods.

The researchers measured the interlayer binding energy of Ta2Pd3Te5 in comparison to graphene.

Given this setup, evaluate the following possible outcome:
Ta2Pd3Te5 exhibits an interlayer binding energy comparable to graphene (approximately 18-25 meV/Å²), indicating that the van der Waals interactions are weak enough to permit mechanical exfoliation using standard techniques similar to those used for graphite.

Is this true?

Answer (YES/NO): YES